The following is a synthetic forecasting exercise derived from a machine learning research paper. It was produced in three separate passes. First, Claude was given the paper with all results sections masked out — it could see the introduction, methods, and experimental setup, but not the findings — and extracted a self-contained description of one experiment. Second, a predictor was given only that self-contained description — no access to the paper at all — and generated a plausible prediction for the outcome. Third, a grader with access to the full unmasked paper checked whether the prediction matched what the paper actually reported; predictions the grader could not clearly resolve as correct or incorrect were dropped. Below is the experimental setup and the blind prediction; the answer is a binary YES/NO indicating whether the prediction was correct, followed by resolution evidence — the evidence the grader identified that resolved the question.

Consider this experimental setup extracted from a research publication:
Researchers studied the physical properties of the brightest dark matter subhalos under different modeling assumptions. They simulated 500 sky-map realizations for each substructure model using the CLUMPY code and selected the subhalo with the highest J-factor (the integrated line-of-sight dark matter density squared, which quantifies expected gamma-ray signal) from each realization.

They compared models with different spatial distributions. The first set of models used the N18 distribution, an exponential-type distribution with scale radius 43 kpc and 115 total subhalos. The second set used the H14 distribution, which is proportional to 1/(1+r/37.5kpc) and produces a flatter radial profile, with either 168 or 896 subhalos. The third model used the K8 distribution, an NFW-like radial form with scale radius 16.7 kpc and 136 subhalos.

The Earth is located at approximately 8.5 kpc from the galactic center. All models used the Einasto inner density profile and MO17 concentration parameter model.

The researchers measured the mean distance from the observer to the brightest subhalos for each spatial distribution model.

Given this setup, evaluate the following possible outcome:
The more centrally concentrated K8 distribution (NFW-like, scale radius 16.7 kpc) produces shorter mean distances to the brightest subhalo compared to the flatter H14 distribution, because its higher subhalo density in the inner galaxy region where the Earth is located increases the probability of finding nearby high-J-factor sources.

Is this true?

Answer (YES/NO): YES